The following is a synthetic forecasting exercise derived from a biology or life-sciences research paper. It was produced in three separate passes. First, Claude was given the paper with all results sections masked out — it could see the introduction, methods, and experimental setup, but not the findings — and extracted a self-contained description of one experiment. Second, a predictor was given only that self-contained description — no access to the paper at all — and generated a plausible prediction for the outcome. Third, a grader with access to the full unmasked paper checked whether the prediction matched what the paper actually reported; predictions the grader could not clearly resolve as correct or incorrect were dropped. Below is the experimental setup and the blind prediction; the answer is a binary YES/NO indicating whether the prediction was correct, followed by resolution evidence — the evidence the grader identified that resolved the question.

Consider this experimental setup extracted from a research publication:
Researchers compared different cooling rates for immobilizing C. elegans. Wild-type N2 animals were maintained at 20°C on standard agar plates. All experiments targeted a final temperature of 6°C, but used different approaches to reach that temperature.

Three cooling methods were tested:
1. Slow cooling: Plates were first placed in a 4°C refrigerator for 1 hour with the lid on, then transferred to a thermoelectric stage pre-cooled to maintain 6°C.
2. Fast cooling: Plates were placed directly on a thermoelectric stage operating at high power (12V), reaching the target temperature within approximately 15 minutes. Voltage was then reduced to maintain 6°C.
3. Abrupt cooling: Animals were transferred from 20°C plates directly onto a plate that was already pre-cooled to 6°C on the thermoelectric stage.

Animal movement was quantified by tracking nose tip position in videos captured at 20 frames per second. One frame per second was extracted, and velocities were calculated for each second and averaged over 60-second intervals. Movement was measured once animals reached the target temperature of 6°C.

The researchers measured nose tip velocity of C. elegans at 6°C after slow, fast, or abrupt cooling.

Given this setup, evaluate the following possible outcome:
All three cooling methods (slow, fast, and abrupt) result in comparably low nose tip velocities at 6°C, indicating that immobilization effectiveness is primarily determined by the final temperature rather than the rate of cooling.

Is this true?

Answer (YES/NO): YES